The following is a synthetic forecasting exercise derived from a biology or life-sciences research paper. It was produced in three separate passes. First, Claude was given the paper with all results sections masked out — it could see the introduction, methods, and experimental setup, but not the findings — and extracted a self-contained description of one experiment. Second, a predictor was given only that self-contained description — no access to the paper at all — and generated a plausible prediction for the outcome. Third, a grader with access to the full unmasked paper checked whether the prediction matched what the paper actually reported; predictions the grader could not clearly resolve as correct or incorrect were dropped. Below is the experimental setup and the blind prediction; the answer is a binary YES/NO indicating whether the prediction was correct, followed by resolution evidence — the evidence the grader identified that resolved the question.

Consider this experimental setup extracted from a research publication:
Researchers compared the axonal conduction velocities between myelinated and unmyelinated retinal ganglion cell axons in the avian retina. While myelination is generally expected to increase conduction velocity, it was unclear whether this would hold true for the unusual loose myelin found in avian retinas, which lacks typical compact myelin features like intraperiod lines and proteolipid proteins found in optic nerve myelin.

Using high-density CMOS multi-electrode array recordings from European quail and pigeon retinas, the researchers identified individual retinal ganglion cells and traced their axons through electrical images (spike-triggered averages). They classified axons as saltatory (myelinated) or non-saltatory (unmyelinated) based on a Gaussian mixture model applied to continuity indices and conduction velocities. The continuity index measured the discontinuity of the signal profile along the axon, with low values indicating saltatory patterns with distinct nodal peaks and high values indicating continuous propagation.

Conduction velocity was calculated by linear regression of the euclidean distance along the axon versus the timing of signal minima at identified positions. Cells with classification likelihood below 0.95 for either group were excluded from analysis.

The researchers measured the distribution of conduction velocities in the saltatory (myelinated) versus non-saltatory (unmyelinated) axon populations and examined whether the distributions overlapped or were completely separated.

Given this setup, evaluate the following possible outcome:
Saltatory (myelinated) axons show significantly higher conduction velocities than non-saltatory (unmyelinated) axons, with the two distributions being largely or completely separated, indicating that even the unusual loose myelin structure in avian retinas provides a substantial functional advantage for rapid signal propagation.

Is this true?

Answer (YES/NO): NO